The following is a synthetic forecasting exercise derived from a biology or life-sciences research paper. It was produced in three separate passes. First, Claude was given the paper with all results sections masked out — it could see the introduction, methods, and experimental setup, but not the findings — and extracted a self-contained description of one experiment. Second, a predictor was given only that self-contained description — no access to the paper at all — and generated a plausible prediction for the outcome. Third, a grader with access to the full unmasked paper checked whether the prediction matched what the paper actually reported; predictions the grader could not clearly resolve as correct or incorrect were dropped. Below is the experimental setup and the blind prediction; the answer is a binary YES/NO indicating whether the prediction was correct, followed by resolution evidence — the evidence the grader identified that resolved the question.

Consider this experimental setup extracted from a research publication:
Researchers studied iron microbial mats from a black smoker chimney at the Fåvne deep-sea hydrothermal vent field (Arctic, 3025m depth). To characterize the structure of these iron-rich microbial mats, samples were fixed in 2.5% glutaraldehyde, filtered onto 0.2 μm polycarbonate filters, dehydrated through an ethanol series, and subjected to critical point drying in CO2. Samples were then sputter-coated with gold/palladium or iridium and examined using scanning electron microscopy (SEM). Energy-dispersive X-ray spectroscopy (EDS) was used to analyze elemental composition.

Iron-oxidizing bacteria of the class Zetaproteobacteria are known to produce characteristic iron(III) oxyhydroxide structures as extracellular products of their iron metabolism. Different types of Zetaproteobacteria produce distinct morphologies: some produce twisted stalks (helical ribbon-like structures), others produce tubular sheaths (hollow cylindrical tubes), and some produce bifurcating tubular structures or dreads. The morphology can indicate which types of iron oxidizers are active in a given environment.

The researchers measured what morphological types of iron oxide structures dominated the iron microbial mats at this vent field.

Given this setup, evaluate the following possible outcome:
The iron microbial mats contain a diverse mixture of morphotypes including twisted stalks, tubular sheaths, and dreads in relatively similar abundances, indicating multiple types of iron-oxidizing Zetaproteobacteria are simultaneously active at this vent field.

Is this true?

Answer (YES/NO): NO